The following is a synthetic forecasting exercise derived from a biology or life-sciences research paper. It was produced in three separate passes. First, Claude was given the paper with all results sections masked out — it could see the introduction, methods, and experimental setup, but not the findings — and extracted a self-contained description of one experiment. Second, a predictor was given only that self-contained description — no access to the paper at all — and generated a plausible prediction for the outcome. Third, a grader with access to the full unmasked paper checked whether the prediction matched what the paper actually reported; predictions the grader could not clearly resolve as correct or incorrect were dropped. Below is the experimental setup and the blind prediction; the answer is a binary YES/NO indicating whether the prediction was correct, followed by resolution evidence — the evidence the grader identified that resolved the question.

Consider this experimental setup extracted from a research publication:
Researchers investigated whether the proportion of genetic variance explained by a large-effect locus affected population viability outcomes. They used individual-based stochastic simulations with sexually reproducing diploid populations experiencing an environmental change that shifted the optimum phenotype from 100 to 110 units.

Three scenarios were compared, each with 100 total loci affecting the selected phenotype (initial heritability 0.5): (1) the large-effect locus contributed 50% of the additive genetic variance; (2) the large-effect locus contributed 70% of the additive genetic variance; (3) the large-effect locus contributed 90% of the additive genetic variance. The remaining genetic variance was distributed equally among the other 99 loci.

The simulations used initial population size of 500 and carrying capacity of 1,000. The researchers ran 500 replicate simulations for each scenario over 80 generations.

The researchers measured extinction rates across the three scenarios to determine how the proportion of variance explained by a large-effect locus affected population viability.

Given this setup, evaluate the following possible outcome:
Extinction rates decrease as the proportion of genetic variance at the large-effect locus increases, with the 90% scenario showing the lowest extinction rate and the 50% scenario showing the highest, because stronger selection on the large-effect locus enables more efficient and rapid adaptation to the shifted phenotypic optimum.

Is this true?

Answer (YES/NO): NO